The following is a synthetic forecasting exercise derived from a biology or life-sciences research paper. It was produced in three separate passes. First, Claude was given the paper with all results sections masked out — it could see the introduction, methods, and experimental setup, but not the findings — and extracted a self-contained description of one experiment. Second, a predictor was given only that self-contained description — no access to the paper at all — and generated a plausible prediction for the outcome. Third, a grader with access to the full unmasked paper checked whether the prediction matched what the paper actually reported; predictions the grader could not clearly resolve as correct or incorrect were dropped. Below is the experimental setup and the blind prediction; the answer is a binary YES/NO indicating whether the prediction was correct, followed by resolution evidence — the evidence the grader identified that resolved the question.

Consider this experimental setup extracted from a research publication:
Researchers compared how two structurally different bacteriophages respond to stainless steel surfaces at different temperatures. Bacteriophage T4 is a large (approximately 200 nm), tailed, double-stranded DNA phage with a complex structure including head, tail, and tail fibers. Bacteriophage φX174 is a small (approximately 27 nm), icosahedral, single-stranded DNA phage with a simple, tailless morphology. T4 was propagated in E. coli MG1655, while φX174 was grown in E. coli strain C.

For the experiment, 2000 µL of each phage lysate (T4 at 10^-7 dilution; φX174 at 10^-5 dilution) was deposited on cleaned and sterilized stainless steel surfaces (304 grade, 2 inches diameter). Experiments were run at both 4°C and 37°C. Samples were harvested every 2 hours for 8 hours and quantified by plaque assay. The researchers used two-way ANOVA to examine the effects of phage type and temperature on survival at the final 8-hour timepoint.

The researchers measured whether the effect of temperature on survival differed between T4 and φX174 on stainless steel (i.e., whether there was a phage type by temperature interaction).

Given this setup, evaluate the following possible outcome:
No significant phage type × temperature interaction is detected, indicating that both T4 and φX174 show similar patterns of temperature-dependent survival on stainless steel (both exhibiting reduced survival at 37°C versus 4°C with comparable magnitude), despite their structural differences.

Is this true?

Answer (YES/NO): YES